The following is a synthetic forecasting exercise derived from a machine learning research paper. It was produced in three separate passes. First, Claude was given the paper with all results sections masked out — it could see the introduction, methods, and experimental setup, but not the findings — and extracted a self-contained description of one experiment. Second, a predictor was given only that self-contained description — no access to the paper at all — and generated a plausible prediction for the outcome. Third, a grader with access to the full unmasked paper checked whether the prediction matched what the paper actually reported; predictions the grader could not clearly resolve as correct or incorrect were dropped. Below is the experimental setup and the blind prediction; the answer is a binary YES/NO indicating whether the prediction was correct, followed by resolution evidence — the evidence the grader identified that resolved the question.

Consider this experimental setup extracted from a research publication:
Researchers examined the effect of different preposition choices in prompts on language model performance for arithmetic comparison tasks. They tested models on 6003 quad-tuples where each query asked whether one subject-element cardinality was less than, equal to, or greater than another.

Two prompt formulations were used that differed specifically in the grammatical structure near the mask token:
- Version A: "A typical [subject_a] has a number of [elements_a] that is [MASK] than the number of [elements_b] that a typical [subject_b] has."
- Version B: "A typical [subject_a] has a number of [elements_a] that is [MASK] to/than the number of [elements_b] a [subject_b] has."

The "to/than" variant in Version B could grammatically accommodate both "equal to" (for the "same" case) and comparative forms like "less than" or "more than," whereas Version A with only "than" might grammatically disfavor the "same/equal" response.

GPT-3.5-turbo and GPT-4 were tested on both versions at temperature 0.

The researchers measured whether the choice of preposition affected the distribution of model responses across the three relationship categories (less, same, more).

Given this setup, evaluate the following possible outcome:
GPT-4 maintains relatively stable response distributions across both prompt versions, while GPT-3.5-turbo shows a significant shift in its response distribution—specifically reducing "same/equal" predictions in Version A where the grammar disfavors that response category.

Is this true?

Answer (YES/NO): NO